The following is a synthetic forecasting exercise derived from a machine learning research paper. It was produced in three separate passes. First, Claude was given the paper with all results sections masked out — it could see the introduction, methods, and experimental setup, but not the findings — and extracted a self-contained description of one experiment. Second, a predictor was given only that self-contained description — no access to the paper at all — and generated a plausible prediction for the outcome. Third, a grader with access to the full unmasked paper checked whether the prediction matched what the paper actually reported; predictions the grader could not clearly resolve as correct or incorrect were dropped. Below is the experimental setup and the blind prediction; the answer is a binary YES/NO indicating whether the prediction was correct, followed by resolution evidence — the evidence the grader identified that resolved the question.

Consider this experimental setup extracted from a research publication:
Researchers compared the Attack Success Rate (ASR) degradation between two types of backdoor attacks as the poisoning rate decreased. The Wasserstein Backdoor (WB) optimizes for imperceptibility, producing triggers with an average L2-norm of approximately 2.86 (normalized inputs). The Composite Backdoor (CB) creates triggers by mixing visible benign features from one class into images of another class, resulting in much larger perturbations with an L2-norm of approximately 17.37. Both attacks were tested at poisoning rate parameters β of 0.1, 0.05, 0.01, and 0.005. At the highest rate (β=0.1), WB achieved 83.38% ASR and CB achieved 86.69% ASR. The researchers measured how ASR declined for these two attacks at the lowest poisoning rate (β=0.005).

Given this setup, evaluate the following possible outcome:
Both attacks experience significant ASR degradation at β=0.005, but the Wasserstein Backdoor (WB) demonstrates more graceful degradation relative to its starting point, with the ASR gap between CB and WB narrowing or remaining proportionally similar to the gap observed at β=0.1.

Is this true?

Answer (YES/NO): NO